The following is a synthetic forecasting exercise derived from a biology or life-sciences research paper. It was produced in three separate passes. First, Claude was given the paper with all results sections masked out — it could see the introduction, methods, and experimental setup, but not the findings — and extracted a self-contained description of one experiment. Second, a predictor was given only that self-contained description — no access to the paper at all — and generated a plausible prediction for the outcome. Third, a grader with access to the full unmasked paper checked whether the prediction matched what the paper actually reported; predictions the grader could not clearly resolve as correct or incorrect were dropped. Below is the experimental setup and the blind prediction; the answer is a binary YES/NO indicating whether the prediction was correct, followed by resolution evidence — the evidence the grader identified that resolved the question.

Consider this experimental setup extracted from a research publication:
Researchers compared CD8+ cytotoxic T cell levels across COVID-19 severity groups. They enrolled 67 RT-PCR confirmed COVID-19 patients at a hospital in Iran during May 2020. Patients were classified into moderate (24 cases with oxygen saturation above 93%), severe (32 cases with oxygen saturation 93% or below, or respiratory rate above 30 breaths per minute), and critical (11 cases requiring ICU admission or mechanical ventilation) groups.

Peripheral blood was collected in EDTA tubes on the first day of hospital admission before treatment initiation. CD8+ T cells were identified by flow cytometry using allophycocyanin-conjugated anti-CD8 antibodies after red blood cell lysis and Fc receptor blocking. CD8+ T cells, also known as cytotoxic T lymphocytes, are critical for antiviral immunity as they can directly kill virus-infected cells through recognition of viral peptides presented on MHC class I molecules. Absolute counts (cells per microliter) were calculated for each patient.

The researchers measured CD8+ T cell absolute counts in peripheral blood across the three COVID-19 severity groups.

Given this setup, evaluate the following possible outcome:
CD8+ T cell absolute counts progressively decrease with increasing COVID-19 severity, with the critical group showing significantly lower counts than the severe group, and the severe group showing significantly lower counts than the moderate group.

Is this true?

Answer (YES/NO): NO